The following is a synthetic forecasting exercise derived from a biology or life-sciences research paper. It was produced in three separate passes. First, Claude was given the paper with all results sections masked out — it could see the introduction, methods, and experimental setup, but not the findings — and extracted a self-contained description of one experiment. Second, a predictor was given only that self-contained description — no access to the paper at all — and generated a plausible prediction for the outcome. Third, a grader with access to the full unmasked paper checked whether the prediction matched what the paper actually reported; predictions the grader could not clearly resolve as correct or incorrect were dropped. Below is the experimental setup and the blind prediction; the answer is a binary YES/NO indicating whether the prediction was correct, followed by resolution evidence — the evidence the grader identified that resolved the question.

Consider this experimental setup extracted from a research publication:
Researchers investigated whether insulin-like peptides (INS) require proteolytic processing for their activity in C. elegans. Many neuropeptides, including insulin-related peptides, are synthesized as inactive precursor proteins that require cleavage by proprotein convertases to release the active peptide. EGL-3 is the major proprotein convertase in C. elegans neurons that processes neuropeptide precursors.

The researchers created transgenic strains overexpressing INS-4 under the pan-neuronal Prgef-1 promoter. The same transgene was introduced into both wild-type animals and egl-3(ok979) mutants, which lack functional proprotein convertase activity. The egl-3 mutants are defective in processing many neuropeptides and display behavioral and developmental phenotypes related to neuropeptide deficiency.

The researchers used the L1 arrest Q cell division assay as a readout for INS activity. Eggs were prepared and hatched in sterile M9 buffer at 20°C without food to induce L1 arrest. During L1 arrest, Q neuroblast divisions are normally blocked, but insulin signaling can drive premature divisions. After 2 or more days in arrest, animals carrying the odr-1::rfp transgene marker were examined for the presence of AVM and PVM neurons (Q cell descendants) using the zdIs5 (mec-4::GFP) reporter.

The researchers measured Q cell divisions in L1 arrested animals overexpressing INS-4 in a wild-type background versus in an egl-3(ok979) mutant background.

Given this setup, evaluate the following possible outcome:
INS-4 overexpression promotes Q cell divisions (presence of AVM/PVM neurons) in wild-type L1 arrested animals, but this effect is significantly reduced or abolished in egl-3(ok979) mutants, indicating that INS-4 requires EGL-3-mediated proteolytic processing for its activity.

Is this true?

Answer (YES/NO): YES